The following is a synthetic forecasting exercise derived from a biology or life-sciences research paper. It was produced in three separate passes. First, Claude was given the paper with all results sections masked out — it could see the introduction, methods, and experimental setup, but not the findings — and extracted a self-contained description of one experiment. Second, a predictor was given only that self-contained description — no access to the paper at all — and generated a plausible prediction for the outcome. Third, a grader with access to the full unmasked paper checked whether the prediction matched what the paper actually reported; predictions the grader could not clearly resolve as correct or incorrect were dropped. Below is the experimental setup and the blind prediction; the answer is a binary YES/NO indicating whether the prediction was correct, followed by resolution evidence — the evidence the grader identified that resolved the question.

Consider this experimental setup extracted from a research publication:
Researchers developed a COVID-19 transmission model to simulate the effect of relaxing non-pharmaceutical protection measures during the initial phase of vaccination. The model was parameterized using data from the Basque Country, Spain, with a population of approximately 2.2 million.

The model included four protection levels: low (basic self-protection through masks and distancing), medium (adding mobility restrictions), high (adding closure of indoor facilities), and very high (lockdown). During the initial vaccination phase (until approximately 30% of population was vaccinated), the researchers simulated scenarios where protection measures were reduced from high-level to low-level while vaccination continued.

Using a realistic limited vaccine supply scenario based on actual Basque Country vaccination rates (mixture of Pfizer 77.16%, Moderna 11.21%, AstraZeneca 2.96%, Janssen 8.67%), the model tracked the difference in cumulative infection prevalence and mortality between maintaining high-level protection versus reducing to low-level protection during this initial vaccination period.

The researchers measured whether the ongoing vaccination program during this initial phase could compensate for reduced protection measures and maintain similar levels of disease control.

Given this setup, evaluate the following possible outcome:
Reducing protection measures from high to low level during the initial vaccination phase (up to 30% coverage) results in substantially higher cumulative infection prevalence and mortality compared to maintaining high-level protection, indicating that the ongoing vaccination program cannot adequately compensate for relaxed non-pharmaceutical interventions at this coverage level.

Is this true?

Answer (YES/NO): YES